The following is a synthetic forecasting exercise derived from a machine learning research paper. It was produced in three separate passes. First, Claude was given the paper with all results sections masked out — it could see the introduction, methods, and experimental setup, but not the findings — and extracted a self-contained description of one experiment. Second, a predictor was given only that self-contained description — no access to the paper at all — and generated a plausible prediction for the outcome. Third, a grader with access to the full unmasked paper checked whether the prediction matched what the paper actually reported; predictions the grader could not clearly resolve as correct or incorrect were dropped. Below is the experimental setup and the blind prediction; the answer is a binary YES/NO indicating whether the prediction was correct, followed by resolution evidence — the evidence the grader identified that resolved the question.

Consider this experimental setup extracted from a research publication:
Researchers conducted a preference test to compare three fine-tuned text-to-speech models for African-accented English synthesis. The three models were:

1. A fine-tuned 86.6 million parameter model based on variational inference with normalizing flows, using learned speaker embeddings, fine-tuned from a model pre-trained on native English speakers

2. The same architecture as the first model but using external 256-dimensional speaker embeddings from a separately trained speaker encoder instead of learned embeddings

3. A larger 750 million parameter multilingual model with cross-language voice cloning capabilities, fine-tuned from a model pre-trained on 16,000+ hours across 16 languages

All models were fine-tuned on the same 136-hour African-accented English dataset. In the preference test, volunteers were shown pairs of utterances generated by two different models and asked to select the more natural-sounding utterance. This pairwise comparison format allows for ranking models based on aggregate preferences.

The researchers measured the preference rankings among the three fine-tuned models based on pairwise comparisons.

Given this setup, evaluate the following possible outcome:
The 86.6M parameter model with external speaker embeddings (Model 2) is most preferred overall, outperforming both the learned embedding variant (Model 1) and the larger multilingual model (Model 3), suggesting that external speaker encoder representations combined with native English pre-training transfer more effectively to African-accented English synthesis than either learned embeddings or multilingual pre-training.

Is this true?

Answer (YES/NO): NO